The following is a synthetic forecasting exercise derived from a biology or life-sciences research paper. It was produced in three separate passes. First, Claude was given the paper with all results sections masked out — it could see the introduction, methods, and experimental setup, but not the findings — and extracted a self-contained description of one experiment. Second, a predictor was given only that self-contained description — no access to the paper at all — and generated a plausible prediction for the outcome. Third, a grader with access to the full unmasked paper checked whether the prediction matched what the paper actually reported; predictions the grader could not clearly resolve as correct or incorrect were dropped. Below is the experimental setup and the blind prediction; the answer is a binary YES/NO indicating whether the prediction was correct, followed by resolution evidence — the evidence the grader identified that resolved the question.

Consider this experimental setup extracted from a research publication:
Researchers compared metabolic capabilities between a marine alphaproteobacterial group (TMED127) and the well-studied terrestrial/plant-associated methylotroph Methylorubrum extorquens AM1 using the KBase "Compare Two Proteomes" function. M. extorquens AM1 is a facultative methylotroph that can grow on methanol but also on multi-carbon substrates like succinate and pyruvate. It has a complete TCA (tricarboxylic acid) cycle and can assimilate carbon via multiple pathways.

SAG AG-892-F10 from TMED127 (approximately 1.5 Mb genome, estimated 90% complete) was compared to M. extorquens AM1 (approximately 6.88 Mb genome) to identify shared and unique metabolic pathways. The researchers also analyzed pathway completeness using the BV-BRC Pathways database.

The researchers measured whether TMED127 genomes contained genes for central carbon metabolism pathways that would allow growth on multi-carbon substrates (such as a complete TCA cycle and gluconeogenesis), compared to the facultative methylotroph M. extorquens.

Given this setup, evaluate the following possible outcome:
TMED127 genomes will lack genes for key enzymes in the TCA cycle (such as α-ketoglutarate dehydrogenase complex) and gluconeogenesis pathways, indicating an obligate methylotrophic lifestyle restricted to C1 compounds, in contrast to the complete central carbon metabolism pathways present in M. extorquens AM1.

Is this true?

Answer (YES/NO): YES